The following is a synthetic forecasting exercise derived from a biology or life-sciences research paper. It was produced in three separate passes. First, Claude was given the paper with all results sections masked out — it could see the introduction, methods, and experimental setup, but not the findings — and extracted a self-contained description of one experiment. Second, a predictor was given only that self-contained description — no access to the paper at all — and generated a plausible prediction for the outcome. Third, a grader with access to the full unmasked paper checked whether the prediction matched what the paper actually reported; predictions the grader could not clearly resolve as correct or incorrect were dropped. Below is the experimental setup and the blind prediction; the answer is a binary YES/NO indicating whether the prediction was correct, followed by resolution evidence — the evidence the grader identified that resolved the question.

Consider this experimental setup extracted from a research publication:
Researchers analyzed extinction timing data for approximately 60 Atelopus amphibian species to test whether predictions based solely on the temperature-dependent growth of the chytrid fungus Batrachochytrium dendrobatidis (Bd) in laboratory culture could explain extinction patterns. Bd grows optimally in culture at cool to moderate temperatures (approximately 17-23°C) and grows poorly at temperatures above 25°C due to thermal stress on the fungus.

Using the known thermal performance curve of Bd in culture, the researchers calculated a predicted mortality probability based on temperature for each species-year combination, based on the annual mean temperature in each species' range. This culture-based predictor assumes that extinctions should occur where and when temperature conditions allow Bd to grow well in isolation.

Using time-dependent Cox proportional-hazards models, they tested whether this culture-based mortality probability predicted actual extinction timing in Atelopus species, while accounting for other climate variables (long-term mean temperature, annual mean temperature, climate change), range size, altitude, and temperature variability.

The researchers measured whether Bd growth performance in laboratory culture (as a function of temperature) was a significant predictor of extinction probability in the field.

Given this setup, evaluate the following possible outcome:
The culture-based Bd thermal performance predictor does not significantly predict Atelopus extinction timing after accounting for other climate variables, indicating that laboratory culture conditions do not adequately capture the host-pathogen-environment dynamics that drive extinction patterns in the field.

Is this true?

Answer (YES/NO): YES